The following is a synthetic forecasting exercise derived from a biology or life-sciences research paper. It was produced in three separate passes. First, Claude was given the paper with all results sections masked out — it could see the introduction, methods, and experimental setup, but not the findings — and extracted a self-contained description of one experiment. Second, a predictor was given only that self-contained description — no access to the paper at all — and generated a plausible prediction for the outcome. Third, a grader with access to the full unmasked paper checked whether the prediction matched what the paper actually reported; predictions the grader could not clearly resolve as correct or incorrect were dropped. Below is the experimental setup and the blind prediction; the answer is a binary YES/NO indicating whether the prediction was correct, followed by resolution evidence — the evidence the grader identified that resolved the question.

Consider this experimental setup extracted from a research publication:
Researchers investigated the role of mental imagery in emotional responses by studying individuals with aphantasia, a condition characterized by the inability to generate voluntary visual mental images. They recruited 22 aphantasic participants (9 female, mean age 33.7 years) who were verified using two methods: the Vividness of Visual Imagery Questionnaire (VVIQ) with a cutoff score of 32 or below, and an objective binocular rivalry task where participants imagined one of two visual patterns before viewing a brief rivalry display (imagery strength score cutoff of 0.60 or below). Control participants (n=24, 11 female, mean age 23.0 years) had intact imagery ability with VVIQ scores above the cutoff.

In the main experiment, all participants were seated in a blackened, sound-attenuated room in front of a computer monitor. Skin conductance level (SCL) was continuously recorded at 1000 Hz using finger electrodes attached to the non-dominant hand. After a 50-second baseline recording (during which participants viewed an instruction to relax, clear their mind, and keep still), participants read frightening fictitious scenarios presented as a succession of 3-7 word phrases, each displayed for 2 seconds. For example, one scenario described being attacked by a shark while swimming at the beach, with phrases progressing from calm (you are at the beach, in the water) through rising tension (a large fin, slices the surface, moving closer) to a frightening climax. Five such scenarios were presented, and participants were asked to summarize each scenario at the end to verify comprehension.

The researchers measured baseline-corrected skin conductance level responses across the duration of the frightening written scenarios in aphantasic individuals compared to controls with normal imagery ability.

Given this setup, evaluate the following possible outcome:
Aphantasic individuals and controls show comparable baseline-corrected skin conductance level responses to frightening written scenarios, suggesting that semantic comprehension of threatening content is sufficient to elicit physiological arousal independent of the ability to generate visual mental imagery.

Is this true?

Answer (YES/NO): NO